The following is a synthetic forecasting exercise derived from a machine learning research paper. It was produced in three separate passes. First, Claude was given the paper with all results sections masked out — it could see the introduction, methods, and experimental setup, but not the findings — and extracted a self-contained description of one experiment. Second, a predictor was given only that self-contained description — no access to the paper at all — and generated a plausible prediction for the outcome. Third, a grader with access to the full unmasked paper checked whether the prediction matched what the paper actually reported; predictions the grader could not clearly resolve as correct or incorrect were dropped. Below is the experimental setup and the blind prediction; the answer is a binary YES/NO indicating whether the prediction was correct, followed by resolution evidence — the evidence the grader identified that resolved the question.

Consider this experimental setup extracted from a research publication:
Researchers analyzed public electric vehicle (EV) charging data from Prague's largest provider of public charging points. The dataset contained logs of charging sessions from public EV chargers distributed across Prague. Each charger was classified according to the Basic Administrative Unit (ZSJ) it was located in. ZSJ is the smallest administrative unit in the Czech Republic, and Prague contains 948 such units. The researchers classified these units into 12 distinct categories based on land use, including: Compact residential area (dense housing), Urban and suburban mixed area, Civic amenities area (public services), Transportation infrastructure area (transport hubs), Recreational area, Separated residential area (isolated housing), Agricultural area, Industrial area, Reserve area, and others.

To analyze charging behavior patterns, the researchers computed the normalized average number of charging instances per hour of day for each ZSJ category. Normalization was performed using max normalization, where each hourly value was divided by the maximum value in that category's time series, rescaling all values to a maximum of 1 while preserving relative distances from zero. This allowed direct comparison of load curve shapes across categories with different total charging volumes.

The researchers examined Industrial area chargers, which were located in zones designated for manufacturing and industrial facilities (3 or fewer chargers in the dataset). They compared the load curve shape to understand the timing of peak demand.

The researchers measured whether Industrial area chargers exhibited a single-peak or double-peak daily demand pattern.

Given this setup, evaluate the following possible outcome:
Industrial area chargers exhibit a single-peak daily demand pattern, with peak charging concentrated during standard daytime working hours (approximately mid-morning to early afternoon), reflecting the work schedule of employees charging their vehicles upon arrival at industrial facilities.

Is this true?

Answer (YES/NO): NO